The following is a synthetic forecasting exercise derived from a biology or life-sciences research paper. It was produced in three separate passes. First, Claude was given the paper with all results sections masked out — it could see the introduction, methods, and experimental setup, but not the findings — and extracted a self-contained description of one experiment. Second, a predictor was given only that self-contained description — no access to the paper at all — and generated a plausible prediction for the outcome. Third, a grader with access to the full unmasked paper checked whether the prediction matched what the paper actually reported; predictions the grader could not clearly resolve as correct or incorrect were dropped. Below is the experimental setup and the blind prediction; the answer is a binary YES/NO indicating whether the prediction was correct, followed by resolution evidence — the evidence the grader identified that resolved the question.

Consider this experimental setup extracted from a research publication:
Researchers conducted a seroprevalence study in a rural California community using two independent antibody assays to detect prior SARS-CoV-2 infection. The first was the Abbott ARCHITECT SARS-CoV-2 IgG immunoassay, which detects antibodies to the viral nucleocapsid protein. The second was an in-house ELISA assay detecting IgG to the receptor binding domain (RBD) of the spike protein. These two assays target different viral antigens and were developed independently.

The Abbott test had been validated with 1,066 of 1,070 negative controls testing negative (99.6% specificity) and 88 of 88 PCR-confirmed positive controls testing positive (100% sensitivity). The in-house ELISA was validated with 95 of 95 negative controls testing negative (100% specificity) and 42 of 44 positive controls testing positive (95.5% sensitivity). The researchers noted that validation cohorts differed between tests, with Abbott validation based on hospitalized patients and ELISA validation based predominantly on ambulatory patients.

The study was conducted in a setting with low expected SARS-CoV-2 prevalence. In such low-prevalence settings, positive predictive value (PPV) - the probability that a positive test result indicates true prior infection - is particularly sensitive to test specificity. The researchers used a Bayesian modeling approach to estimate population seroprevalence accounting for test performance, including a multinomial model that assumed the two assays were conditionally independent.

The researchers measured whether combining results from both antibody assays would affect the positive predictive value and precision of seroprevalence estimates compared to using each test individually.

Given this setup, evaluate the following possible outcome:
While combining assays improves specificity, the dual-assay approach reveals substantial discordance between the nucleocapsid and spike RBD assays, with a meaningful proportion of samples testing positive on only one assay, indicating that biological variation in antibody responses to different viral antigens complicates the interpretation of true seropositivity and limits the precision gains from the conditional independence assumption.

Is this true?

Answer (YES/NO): NO